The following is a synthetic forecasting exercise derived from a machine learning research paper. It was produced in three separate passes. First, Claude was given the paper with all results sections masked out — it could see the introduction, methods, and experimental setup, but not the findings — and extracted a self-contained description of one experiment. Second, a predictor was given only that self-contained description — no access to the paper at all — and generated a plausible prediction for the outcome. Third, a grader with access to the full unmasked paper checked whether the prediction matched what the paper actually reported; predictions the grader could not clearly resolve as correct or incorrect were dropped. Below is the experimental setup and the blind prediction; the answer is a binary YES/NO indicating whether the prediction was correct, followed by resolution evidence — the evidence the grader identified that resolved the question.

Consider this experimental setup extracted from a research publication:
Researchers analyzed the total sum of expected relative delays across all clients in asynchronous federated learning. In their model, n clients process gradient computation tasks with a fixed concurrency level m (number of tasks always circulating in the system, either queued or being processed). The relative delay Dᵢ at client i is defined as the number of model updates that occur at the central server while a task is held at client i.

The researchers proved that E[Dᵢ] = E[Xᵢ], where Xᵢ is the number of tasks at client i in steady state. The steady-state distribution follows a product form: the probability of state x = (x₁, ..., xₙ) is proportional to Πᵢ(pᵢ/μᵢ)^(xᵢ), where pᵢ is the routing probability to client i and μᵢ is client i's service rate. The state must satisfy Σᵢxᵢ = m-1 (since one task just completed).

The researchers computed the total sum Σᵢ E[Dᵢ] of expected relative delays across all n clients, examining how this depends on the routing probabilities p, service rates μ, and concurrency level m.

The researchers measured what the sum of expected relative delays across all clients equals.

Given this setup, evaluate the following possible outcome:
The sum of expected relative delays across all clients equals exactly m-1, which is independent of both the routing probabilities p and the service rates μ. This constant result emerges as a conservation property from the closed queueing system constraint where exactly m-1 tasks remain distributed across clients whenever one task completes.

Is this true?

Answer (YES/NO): YES